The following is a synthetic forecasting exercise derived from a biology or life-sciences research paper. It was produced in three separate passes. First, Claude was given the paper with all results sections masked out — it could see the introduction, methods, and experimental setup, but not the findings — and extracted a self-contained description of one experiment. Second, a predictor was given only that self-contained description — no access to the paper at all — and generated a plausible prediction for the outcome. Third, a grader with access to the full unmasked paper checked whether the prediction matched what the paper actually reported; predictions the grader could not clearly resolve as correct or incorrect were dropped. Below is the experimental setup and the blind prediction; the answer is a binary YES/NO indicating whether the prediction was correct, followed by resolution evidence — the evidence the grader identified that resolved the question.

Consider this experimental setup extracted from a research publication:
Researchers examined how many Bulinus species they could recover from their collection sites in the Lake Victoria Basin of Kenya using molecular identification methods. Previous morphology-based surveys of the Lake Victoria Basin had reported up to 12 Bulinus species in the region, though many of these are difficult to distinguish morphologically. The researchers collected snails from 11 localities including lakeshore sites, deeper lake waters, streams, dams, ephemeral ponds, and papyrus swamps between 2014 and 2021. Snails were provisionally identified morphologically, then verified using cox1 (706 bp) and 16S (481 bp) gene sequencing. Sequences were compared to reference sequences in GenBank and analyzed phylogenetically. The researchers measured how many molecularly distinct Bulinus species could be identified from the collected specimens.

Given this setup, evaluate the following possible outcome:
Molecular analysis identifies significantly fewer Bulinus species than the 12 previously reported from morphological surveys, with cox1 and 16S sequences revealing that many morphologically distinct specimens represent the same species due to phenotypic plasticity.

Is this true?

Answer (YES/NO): NO